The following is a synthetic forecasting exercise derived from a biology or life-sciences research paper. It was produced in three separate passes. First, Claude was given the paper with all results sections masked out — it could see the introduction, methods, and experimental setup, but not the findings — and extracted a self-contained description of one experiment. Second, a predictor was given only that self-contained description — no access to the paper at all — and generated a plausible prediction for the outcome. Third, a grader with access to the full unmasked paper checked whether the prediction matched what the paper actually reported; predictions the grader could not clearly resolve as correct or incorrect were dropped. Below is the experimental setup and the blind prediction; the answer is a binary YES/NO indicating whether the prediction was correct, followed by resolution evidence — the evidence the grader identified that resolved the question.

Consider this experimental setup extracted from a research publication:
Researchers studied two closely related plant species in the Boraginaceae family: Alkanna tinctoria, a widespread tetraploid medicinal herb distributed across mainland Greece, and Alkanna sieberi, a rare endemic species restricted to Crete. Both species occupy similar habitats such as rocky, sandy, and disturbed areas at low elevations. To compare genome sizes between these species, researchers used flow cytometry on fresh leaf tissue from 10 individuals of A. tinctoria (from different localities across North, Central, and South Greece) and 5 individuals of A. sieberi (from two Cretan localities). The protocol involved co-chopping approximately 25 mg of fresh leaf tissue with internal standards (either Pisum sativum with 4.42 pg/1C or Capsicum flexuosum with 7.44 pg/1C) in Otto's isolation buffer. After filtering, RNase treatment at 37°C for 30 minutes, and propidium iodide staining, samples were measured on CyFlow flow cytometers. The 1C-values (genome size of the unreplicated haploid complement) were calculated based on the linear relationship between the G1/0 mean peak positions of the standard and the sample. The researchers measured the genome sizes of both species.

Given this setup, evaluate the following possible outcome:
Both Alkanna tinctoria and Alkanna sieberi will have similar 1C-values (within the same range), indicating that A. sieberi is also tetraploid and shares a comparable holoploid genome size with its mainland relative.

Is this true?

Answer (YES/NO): YES